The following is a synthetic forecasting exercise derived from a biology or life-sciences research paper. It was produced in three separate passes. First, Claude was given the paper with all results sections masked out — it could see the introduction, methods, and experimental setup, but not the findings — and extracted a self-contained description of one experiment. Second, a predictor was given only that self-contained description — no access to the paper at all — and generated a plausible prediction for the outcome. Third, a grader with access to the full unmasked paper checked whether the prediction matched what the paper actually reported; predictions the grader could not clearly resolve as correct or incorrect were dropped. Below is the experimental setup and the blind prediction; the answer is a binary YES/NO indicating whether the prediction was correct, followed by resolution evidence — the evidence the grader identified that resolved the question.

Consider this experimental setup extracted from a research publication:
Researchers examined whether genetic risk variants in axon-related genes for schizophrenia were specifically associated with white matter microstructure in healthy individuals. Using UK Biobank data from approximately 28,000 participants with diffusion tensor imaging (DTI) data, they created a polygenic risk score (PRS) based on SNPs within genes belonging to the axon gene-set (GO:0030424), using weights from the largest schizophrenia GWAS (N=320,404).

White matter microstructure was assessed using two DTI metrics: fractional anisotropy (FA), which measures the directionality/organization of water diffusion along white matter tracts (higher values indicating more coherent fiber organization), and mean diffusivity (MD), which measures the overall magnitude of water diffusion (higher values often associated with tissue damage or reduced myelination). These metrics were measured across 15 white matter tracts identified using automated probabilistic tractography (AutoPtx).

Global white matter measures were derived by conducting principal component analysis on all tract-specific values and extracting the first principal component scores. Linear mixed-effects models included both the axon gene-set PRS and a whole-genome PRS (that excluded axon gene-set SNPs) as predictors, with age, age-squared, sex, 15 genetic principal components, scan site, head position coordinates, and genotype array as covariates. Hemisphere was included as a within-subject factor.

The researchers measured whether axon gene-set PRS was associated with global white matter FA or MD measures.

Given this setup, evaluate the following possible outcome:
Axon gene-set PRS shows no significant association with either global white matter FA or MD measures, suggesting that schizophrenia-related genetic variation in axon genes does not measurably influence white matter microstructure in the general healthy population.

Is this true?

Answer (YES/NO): YES